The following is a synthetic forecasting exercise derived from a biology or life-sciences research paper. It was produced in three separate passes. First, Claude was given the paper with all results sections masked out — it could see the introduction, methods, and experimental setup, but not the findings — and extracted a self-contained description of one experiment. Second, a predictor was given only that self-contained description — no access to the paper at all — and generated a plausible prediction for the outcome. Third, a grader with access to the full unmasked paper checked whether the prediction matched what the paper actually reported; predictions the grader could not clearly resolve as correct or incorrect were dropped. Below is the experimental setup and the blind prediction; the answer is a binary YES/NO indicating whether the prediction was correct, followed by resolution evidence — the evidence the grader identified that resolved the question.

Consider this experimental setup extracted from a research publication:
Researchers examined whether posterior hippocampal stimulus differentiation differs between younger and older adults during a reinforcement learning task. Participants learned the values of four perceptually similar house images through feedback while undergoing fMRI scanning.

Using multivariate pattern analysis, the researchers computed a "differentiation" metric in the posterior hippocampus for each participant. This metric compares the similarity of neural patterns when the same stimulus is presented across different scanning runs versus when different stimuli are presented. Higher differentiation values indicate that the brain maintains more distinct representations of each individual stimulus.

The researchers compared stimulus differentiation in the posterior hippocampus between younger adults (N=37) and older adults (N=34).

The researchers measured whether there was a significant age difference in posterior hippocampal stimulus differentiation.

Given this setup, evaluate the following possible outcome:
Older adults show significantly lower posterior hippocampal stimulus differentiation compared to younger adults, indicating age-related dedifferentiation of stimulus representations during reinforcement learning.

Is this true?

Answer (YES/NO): NO